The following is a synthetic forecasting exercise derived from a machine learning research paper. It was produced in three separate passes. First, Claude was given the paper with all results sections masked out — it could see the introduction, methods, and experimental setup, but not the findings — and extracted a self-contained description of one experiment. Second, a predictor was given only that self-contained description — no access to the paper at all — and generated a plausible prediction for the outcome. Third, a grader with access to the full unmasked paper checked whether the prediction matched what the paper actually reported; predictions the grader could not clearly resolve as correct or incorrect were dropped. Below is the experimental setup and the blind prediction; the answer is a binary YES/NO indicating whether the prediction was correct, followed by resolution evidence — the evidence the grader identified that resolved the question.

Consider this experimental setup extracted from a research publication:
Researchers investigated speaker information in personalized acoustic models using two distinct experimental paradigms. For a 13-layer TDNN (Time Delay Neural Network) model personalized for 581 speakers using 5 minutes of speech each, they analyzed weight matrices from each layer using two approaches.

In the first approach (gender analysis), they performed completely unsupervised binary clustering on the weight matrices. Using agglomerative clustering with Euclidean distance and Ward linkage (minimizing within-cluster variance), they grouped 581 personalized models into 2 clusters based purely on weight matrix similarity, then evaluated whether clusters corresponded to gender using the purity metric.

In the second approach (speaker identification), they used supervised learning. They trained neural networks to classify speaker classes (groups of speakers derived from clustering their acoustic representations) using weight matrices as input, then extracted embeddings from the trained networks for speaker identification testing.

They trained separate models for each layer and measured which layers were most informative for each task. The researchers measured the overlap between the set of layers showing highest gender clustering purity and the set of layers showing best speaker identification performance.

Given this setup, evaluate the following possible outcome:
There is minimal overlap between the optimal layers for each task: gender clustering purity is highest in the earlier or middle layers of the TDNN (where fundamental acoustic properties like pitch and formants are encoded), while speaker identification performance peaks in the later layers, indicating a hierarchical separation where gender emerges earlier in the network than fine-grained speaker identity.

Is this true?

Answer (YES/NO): NO